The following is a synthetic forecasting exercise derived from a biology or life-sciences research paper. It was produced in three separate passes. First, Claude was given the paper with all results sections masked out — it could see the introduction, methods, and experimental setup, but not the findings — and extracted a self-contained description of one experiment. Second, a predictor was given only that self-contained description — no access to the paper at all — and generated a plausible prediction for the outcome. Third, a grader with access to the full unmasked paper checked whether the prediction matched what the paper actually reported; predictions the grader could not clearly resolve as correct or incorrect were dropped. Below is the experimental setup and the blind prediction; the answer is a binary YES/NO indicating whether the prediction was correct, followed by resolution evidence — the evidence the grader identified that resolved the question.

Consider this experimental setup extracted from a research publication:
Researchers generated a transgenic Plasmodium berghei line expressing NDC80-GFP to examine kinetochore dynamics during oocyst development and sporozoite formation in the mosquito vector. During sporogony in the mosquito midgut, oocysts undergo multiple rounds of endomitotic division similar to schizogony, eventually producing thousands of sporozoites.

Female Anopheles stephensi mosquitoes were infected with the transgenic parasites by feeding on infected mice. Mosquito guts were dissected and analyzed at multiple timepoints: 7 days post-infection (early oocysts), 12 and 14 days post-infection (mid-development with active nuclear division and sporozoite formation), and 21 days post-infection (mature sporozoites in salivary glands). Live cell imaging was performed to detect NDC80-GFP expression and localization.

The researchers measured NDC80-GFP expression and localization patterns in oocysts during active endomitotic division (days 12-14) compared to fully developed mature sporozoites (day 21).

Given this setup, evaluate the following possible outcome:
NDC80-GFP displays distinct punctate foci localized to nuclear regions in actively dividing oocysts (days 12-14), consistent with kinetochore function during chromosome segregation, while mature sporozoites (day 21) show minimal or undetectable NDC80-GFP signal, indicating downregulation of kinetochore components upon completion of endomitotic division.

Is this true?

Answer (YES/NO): NO